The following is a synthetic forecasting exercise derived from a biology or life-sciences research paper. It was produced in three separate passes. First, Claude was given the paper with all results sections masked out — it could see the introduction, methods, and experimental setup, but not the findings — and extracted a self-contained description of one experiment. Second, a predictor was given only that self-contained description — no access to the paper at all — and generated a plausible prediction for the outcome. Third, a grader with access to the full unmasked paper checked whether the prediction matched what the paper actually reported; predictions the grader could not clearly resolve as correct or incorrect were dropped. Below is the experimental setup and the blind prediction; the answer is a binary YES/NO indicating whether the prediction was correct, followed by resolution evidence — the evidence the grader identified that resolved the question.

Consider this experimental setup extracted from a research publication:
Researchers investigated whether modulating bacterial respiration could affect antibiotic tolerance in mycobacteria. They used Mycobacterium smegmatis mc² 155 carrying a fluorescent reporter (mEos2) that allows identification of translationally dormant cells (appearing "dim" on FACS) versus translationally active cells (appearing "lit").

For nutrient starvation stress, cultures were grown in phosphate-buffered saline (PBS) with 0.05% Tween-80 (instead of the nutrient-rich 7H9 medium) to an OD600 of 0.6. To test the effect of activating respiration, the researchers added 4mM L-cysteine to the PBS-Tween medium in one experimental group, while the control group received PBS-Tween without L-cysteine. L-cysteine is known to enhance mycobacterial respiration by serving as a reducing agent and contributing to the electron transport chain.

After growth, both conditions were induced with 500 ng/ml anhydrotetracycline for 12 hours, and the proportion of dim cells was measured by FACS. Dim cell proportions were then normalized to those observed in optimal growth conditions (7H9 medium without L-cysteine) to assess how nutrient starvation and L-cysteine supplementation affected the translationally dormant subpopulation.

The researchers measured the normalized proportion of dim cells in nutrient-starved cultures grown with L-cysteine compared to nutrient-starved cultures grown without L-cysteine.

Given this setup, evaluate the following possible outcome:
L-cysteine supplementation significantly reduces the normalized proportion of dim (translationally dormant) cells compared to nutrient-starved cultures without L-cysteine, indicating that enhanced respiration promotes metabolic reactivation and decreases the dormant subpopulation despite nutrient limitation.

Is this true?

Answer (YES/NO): YES